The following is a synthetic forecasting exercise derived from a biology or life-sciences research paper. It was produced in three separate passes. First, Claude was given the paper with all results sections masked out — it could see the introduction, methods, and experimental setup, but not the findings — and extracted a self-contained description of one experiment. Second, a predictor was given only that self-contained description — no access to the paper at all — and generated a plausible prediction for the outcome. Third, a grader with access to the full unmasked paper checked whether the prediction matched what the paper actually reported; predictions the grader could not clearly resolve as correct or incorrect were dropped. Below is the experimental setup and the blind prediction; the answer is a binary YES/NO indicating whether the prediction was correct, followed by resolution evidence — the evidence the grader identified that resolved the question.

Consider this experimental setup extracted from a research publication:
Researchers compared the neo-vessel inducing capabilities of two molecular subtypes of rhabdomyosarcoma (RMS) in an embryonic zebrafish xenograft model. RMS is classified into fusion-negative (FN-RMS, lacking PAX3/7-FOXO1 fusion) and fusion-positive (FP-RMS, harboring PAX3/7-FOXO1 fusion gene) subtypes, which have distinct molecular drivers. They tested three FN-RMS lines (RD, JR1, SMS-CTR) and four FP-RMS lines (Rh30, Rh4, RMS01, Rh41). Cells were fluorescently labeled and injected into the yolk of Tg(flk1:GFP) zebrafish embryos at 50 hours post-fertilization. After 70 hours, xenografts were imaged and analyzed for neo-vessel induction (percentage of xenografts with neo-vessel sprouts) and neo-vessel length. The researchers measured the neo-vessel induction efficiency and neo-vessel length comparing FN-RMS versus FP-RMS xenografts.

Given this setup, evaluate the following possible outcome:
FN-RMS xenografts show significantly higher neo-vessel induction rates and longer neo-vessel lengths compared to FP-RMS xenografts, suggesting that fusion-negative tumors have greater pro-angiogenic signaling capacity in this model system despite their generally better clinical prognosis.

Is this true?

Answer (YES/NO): NO